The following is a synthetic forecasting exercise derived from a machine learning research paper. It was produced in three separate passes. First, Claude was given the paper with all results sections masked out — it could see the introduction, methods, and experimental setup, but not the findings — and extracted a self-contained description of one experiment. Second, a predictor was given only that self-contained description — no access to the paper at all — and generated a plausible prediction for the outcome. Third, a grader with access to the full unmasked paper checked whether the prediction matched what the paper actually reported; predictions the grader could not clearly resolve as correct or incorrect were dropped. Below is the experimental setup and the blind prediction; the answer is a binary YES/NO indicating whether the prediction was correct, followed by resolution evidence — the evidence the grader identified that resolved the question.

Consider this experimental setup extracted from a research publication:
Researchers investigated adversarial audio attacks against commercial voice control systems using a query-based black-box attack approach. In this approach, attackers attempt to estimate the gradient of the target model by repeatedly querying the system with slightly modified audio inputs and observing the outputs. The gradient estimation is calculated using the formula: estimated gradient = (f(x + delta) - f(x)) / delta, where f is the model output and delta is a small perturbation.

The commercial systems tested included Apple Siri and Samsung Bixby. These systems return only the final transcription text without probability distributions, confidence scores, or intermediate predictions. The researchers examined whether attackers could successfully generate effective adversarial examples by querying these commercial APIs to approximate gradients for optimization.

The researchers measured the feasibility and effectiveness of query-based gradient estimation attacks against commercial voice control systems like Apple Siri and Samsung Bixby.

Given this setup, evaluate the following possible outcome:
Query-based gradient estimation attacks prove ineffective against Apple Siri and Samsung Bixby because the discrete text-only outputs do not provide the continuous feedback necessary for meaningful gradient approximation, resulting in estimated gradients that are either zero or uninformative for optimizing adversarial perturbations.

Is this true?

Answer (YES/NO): YES